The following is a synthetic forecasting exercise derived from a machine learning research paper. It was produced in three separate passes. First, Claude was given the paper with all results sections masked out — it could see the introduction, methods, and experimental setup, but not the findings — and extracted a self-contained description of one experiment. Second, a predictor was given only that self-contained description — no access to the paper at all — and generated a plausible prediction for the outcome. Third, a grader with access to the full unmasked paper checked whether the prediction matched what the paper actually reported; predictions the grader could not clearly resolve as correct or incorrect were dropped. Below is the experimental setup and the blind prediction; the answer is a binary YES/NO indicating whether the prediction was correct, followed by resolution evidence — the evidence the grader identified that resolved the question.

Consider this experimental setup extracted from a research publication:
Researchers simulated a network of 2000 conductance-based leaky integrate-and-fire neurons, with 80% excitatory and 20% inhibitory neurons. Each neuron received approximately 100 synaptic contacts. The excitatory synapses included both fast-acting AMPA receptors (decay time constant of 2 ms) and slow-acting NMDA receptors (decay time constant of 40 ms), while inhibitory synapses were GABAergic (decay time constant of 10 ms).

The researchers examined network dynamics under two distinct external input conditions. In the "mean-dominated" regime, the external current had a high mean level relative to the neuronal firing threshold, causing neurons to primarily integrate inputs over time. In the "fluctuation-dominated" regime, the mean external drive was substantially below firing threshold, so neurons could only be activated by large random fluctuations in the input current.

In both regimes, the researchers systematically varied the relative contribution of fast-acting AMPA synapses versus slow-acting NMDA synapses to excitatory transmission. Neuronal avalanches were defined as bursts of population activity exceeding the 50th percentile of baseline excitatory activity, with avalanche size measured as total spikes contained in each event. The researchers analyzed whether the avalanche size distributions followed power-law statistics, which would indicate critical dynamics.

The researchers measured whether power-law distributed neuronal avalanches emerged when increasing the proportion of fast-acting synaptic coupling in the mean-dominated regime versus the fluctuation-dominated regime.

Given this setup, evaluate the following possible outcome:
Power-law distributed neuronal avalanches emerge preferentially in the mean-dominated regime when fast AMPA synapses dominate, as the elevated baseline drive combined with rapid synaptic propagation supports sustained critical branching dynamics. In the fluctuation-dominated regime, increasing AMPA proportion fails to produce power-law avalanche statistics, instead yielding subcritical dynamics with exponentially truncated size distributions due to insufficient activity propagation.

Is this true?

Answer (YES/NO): YES